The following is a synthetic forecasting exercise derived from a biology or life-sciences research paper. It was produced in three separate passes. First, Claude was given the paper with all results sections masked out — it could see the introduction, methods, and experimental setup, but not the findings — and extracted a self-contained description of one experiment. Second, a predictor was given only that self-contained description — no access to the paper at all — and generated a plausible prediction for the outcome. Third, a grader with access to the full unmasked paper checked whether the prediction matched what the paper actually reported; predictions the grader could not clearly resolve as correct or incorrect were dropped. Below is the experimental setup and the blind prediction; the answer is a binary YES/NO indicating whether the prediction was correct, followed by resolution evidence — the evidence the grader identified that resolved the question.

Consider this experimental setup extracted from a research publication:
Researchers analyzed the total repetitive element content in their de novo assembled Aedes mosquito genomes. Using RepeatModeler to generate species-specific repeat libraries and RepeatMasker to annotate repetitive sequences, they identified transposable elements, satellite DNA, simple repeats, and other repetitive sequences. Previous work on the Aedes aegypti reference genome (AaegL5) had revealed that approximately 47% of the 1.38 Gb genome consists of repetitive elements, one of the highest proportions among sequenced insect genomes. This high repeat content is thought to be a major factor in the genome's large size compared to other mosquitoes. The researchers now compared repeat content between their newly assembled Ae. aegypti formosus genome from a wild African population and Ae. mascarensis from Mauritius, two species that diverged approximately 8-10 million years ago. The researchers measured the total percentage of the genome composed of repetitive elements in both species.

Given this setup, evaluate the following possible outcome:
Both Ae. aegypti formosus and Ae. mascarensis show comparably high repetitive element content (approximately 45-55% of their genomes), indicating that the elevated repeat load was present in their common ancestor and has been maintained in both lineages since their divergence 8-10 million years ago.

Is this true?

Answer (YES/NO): NO